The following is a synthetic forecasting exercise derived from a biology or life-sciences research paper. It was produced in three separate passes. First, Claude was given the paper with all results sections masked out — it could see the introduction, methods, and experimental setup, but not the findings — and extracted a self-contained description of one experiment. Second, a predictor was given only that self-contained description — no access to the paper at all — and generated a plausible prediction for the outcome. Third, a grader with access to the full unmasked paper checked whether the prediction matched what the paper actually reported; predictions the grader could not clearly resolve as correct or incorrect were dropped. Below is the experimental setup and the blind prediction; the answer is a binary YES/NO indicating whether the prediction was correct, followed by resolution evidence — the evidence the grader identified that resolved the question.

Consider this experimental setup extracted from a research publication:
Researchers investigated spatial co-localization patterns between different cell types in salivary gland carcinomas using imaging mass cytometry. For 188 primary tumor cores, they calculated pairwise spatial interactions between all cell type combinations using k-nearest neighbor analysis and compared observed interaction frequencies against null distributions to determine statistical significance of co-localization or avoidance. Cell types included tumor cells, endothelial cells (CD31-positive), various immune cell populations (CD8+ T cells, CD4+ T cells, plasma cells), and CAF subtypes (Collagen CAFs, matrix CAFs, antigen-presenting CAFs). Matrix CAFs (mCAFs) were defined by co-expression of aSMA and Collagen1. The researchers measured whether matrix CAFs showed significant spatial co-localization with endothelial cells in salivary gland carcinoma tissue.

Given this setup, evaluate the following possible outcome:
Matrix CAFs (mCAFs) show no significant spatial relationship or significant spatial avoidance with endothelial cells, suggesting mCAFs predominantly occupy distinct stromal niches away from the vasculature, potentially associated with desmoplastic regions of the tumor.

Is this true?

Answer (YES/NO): NO